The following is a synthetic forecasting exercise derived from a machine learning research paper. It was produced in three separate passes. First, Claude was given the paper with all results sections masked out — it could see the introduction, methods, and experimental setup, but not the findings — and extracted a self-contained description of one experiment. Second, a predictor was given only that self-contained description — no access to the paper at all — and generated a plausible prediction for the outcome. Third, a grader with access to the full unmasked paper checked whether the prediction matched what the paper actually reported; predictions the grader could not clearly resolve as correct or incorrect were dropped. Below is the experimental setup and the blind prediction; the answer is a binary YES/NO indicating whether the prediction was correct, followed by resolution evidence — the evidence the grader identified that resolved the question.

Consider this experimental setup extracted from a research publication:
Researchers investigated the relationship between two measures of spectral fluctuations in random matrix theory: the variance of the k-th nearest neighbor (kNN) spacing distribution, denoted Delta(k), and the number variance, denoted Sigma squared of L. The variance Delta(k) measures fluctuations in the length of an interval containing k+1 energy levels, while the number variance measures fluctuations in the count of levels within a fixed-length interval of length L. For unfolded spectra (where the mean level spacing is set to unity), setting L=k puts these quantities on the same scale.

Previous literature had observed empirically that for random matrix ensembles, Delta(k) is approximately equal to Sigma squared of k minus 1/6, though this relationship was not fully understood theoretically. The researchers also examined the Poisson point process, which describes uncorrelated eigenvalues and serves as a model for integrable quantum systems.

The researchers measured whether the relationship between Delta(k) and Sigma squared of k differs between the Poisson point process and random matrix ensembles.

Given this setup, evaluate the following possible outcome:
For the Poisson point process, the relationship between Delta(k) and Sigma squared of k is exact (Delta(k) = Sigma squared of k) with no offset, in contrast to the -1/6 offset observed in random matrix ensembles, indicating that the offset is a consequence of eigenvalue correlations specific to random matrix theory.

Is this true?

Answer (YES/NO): YES